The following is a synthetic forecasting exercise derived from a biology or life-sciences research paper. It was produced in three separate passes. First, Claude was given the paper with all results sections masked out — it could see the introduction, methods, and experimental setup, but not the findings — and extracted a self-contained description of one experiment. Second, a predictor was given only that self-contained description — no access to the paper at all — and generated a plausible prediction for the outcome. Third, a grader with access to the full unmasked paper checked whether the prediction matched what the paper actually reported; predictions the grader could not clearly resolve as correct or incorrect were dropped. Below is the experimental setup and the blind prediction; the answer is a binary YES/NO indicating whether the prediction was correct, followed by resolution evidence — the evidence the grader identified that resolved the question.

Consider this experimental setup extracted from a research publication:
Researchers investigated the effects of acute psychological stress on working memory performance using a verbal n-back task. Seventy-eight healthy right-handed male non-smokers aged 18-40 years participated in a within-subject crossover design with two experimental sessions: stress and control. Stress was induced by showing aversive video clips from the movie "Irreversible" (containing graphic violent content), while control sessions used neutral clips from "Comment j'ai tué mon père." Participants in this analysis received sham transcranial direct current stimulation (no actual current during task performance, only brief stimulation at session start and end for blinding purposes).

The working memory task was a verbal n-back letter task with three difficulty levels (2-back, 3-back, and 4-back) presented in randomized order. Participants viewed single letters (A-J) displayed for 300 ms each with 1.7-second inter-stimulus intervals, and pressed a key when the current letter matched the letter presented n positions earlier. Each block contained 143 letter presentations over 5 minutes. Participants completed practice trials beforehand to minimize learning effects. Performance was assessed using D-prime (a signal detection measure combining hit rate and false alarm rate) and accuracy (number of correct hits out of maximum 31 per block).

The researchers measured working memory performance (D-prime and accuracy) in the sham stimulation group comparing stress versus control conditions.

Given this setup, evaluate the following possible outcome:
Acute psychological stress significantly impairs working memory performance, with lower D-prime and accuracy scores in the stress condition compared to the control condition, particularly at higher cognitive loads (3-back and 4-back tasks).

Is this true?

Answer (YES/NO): NO